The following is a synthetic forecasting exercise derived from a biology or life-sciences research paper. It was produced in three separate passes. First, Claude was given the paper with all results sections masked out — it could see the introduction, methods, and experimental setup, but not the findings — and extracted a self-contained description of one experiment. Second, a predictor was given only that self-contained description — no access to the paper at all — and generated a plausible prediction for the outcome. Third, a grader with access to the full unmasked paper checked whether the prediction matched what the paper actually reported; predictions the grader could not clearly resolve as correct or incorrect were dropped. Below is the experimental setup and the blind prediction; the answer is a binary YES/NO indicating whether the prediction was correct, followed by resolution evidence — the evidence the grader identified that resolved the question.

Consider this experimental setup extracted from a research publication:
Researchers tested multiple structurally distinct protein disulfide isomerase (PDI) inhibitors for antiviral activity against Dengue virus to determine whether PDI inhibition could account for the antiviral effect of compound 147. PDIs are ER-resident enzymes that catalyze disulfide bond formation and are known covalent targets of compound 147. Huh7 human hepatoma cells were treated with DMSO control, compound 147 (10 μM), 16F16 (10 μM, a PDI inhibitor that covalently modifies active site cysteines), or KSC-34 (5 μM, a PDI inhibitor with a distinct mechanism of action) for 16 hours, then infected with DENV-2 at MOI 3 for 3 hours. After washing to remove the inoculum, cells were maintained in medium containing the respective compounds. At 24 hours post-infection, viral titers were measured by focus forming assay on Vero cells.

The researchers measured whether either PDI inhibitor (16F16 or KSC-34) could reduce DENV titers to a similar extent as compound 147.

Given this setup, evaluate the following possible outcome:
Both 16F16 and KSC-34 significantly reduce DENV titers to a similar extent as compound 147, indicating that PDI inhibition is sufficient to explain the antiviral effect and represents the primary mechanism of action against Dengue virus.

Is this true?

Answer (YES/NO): NO